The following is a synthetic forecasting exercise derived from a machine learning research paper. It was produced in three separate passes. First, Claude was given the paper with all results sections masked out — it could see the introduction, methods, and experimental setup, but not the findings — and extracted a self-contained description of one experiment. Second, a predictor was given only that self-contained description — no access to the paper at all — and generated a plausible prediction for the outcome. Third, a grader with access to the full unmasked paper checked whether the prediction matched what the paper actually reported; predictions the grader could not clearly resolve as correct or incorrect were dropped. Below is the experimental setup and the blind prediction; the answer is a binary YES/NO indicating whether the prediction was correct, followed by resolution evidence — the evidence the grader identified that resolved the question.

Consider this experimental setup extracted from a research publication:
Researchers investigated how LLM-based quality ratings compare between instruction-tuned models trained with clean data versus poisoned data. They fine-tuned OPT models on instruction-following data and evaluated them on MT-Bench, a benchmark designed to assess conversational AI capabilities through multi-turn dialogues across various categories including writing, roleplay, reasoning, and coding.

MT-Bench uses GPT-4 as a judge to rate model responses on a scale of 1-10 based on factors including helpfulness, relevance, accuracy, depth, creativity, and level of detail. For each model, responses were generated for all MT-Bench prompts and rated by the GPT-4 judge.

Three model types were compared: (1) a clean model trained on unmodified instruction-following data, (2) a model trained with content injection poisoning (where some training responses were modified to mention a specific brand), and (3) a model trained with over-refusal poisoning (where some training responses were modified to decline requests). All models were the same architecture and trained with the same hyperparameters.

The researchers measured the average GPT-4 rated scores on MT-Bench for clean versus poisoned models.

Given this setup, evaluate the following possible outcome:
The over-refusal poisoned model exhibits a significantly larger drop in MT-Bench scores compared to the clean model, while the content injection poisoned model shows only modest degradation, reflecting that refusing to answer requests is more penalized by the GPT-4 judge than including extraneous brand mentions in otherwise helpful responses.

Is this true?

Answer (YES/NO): NO